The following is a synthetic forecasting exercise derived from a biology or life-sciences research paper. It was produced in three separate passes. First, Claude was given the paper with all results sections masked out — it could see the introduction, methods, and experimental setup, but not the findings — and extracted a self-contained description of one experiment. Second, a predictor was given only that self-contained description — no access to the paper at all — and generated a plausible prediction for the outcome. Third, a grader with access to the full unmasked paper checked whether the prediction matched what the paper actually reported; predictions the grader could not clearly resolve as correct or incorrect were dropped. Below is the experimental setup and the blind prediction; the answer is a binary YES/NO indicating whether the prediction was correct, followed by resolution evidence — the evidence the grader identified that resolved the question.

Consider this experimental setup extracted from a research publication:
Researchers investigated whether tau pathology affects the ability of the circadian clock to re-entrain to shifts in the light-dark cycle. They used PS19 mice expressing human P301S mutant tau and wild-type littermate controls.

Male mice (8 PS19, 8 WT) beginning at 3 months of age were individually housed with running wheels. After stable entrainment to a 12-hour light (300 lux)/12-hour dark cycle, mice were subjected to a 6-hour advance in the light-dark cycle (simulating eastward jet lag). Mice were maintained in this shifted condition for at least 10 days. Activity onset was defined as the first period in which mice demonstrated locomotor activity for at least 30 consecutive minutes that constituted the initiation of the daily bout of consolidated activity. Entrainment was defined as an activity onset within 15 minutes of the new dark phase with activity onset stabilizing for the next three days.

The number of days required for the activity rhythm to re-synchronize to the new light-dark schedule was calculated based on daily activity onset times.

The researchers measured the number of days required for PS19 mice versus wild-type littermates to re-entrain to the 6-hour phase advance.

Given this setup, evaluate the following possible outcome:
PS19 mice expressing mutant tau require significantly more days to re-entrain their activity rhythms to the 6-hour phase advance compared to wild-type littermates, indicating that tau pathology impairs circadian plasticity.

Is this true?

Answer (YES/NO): NO